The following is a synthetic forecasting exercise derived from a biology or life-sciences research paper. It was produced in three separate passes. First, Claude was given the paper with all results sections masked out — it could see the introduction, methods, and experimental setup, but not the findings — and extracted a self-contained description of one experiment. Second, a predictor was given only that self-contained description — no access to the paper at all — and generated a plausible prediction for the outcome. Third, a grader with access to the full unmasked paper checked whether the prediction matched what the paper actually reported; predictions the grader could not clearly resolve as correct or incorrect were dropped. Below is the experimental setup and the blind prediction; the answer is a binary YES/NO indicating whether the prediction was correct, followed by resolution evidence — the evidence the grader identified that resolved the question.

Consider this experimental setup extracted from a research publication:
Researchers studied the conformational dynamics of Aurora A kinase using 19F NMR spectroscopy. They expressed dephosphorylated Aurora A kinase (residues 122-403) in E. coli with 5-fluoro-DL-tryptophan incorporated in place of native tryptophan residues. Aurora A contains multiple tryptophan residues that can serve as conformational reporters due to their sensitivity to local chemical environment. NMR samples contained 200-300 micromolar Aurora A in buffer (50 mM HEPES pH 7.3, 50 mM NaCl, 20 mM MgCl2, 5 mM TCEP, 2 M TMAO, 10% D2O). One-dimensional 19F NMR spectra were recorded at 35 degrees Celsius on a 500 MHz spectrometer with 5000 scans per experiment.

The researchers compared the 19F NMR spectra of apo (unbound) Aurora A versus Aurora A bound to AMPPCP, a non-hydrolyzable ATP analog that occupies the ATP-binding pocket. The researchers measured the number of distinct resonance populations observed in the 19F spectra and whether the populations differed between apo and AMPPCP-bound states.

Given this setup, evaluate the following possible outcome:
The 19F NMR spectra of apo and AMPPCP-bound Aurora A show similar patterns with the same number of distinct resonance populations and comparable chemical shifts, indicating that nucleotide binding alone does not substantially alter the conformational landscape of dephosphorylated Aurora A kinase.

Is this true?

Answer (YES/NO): YES